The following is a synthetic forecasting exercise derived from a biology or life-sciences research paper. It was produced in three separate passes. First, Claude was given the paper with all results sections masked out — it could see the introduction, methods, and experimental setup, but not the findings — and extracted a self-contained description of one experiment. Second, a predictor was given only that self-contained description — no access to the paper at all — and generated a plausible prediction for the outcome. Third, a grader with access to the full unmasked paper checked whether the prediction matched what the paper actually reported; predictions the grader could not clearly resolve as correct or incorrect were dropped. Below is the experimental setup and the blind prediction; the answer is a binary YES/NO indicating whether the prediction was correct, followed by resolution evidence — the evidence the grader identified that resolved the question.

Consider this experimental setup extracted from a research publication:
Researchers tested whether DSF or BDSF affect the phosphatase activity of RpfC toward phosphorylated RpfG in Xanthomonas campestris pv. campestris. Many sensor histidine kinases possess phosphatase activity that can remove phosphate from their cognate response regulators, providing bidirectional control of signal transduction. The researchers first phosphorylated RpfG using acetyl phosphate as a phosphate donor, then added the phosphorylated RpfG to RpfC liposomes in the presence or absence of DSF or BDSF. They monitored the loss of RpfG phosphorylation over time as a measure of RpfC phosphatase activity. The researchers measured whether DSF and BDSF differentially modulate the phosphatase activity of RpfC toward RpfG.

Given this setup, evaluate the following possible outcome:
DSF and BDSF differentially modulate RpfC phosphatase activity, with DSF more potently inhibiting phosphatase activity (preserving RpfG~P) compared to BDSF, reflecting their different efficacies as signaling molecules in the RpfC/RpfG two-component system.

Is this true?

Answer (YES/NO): NO